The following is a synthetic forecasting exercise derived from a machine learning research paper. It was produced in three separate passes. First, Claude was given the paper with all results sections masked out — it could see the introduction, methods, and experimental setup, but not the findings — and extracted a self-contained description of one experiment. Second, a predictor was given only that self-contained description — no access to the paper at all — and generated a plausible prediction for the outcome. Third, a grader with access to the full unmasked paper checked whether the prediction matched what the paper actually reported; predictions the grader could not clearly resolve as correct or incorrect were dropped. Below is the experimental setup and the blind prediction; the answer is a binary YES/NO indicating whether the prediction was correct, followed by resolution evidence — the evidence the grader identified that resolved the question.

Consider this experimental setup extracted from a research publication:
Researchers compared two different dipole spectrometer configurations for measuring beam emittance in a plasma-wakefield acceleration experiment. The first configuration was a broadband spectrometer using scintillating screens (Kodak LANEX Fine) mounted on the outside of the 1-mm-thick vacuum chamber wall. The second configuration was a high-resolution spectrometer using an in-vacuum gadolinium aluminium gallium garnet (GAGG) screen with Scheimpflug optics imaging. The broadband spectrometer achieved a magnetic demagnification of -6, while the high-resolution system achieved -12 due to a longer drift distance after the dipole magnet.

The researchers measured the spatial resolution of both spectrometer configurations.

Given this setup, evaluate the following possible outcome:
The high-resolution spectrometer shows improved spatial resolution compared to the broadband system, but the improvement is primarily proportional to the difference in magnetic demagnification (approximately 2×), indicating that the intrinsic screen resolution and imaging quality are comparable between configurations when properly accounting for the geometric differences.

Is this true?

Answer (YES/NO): NO